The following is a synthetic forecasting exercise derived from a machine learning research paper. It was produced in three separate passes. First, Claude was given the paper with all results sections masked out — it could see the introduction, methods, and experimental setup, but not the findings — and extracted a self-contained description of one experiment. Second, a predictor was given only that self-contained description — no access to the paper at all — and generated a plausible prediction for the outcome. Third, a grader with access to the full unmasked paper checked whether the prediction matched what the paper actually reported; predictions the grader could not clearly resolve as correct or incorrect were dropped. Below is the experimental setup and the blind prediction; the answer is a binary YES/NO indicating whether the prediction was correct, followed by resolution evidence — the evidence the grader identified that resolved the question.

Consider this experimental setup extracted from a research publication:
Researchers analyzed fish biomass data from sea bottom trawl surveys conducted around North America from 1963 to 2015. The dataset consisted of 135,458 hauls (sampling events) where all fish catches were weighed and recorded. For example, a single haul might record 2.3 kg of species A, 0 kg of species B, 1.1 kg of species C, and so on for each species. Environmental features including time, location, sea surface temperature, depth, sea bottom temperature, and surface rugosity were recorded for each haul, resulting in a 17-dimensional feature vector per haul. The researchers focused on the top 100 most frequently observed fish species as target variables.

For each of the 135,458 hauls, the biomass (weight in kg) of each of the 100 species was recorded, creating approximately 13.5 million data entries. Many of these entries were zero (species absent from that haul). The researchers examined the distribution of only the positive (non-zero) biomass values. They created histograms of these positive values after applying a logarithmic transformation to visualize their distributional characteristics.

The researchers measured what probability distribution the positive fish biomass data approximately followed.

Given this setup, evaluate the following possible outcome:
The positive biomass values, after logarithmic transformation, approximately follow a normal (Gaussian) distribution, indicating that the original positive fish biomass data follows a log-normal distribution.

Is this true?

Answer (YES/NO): YES